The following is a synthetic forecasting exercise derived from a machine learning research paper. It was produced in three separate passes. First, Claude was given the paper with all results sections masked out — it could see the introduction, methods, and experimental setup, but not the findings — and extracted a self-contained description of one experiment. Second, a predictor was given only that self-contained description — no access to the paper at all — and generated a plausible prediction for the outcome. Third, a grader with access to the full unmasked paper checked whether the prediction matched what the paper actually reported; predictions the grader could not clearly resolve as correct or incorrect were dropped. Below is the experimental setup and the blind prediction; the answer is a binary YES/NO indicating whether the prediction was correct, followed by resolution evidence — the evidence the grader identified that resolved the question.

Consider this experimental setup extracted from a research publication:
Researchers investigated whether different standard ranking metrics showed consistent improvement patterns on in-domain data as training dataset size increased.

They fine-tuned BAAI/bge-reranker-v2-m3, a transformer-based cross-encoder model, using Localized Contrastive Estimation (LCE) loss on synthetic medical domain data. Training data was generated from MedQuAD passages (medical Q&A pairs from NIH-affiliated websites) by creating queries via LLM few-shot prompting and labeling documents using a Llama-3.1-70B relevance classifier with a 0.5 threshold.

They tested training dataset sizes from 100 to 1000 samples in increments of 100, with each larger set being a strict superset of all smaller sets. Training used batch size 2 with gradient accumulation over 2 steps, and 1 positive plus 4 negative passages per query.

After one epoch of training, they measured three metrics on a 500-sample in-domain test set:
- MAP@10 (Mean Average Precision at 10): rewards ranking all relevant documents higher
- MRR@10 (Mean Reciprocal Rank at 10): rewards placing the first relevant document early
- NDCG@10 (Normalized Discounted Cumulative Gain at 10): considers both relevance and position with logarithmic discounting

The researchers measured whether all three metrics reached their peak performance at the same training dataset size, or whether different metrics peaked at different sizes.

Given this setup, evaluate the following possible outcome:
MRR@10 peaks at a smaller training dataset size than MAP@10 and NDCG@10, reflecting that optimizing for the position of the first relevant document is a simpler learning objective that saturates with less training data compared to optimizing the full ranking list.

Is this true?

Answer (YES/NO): YES